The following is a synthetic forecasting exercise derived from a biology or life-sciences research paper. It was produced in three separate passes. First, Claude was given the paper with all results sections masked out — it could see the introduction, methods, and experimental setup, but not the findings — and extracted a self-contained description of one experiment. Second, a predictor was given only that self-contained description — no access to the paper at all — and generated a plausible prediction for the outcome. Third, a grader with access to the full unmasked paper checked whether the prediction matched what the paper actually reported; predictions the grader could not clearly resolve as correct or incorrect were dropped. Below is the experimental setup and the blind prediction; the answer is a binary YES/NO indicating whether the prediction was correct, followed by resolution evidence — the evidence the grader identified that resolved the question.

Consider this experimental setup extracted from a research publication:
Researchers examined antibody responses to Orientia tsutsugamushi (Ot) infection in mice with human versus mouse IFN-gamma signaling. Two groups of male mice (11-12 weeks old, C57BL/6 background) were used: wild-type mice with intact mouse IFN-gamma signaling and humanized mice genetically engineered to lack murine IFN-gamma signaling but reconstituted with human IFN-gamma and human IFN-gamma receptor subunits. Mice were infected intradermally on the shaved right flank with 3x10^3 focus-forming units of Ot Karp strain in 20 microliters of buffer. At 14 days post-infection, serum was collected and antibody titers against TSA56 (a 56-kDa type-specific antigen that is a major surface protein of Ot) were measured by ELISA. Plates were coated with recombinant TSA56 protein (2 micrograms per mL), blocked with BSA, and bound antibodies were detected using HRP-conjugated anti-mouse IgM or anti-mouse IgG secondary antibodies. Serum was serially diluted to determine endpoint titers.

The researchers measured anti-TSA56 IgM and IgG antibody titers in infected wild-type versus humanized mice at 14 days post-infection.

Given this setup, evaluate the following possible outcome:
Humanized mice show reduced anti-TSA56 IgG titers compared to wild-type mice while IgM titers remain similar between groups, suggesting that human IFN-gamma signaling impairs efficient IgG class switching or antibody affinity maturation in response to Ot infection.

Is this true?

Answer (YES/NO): NO